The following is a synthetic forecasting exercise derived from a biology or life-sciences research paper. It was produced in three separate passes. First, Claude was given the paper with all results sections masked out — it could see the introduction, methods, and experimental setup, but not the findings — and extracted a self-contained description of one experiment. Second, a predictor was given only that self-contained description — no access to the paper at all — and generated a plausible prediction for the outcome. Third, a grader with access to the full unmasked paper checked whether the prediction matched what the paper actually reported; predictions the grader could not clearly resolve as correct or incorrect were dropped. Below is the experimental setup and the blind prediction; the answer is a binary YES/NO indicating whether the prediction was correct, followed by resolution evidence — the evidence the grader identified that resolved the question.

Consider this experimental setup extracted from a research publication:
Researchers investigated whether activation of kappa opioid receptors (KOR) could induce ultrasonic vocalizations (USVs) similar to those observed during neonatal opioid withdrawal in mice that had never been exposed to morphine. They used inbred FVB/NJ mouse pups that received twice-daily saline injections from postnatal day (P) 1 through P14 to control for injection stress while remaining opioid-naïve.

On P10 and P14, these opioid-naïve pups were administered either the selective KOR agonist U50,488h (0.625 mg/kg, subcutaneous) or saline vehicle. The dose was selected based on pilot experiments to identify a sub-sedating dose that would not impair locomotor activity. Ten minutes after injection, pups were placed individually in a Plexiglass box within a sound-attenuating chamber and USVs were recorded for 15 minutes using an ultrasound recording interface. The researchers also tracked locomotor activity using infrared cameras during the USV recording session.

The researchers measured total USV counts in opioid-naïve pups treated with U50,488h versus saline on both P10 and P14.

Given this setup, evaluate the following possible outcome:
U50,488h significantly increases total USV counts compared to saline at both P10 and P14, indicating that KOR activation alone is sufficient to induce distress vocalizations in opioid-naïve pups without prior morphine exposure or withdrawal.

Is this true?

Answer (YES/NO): NO